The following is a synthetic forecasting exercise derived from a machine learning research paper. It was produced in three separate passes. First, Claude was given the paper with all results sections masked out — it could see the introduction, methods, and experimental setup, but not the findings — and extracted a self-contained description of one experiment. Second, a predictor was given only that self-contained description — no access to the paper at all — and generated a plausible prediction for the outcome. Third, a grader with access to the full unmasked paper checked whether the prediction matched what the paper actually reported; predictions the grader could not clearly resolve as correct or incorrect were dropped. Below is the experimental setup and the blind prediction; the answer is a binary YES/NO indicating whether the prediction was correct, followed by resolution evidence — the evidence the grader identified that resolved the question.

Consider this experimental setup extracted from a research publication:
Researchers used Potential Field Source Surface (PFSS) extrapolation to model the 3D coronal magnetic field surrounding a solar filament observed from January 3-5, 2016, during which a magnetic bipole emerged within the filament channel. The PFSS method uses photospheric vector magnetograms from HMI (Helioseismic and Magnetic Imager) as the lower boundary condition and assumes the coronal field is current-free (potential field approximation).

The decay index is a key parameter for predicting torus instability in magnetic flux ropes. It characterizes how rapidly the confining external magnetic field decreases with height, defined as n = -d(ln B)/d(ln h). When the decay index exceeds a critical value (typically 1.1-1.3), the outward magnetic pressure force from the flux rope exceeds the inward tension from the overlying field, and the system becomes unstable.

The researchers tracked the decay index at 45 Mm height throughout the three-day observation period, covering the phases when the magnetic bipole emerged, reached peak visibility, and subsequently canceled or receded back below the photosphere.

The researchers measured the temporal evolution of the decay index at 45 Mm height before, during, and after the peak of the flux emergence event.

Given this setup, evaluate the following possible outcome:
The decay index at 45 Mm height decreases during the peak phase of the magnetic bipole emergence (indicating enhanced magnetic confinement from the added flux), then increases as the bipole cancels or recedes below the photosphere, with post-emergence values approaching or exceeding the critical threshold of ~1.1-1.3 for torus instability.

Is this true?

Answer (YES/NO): NO